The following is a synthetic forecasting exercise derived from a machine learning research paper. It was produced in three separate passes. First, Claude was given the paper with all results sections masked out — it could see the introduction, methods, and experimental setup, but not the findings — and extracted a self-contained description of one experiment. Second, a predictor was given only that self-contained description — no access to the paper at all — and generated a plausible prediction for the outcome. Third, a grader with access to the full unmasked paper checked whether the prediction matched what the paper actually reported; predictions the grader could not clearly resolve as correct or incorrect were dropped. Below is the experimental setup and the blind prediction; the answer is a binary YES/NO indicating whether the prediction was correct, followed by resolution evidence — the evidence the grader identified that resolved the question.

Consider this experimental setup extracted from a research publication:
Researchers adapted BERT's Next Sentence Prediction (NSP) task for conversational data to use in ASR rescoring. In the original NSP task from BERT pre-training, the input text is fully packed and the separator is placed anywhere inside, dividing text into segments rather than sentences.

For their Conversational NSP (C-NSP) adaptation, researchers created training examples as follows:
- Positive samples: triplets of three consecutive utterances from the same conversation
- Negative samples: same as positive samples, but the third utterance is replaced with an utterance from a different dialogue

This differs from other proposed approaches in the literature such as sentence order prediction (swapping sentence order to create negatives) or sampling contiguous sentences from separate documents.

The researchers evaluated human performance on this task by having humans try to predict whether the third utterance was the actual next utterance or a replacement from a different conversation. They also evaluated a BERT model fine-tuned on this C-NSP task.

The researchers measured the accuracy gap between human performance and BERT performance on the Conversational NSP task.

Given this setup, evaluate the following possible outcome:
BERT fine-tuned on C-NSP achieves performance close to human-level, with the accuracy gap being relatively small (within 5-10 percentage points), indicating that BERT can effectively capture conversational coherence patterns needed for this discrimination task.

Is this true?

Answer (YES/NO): YES